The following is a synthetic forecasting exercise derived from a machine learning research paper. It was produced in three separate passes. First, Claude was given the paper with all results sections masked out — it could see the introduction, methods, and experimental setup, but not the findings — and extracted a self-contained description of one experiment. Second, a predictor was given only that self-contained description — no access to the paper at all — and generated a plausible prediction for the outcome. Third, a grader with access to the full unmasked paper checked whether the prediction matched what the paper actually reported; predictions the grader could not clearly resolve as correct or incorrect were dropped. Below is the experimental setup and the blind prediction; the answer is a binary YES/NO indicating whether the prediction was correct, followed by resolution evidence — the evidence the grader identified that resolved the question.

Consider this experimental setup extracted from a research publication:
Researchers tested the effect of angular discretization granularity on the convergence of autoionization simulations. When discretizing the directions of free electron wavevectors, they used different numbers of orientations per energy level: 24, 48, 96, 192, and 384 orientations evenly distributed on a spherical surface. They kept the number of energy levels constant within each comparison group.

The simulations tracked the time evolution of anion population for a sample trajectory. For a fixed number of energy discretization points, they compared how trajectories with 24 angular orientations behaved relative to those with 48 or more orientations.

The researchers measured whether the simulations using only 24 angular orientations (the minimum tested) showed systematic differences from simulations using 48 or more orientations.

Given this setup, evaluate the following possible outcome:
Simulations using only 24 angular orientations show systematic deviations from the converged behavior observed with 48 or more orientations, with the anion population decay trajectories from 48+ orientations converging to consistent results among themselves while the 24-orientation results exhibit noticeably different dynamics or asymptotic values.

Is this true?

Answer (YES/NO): YES